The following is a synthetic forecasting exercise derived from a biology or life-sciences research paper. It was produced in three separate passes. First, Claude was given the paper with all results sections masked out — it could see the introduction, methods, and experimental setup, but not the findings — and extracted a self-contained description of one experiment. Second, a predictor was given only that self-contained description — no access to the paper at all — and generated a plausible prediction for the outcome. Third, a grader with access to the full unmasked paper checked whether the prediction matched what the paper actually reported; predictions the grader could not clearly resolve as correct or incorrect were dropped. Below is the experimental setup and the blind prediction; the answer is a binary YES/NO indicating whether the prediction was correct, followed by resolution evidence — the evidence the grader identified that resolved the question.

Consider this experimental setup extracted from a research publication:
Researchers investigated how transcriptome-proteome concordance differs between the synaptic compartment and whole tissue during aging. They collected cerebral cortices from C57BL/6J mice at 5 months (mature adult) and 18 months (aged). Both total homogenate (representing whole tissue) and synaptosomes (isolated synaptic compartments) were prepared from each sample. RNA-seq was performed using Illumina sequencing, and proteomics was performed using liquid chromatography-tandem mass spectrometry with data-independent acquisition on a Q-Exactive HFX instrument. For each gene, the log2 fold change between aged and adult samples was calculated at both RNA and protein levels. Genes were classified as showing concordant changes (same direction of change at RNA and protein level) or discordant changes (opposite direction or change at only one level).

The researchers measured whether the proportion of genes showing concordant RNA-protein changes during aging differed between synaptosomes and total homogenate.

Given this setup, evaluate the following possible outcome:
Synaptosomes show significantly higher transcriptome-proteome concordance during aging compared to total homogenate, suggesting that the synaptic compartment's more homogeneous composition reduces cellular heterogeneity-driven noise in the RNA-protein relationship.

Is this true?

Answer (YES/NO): NO